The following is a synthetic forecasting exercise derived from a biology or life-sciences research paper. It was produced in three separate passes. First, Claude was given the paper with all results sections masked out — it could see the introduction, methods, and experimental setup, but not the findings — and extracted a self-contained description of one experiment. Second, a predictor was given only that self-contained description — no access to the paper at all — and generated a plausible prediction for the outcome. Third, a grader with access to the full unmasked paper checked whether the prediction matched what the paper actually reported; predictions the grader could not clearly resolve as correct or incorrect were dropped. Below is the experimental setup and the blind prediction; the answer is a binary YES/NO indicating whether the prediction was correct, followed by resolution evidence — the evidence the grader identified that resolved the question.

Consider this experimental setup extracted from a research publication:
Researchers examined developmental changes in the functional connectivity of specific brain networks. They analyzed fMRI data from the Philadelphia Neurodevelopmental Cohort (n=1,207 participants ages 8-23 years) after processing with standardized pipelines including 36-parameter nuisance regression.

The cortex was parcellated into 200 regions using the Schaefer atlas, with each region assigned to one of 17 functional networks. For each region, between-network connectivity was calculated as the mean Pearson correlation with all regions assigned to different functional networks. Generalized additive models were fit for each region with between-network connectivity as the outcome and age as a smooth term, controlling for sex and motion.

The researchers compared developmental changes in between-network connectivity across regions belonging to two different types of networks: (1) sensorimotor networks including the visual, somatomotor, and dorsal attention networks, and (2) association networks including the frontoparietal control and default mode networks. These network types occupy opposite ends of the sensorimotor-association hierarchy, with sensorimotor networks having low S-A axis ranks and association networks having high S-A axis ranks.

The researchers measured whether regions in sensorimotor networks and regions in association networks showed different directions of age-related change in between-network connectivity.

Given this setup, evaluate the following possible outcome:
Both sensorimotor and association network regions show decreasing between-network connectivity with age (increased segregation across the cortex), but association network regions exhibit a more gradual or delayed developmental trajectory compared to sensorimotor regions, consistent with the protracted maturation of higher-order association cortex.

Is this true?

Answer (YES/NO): NO